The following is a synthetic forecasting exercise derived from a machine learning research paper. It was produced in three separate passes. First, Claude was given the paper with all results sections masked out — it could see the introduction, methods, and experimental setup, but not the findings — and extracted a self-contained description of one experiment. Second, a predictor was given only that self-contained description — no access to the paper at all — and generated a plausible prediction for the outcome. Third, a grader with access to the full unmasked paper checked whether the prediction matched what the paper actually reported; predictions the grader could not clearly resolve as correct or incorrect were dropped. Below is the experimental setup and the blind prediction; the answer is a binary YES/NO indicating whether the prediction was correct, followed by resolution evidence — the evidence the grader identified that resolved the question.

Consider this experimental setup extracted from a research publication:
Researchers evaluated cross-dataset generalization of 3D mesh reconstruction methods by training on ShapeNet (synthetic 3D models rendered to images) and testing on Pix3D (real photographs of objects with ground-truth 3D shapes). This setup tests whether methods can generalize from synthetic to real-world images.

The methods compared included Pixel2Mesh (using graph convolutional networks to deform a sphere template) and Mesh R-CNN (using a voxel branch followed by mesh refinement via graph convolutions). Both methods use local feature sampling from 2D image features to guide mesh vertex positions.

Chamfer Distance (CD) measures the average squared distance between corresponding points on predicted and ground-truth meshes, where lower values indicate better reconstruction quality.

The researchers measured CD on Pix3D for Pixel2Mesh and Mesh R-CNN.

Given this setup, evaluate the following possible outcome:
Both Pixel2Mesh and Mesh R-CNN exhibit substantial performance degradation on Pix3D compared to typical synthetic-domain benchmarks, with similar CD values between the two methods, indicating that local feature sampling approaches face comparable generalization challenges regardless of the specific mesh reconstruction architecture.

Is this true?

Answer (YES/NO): NO